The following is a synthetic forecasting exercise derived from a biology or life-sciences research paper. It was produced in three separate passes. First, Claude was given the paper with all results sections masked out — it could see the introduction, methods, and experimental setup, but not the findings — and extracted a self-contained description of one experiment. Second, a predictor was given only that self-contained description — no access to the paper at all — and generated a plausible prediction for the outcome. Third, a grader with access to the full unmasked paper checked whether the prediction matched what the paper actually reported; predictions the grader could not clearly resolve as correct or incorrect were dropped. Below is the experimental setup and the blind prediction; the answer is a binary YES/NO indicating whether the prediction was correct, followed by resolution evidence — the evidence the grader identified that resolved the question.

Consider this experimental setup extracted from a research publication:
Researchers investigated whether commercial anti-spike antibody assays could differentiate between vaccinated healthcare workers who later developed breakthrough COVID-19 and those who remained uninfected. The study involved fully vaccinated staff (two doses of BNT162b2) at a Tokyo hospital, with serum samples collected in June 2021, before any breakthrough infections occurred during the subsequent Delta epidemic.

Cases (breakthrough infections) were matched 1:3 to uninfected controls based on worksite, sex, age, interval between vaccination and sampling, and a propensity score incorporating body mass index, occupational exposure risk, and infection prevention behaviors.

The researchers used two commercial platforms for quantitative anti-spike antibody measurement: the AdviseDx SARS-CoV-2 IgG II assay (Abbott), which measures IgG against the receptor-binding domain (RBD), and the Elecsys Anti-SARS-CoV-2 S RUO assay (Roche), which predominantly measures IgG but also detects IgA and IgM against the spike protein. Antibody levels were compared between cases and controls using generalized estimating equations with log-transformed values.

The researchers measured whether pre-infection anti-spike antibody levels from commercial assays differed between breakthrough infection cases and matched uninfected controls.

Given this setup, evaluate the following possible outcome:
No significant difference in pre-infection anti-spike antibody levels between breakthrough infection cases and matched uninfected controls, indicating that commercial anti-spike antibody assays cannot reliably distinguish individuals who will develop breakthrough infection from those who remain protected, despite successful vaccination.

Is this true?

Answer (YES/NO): YES